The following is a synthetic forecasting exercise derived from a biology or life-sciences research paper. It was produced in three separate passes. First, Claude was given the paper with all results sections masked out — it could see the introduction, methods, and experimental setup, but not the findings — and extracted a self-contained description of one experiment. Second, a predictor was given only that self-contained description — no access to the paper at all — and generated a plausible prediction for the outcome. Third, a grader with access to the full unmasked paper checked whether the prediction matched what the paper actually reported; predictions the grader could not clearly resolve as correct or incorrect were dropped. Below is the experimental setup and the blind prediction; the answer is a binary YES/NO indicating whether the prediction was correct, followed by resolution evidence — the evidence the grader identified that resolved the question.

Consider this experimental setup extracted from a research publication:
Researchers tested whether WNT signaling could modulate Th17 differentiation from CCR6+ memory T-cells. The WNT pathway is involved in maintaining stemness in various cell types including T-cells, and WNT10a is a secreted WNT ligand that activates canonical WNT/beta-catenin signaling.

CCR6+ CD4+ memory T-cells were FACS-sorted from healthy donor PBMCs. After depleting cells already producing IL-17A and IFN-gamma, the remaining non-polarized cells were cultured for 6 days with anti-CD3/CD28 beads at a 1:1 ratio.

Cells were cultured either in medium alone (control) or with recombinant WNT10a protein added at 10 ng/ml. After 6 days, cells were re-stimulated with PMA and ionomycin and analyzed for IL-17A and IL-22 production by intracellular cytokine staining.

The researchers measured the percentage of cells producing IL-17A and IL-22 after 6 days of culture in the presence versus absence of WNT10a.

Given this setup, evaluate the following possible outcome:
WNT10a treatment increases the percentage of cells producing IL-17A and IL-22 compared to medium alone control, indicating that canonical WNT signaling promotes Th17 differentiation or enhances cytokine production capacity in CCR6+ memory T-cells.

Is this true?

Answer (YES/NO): NO